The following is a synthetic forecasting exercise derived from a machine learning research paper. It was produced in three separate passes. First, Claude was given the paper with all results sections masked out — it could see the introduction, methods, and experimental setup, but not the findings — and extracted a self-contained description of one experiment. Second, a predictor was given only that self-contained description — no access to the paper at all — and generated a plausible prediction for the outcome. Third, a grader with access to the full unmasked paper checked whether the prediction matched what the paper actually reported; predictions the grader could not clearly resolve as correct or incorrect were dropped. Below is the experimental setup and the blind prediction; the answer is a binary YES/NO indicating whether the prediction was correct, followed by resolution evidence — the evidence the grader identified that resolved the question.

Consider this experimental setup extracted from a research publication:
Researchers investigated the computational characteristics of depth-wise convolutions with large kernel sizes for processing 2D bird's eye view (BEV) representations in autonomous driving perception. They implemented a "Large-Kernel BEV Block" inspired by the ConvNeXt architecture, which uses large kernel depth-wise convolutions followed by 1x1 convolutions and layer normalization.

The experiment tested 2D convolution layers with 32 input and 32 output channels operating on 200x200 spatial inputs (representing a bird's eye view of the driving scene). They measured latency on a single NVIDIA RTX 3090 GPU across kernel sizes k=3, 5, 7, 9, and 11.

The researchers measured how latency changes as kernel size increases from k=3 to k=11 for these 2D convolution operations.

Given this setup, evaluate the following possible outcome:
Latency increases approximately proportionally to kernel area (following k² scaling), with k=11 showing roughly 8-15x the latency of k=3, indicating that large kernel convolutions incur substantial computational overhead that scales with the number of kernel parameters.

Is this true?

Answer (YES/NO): NO